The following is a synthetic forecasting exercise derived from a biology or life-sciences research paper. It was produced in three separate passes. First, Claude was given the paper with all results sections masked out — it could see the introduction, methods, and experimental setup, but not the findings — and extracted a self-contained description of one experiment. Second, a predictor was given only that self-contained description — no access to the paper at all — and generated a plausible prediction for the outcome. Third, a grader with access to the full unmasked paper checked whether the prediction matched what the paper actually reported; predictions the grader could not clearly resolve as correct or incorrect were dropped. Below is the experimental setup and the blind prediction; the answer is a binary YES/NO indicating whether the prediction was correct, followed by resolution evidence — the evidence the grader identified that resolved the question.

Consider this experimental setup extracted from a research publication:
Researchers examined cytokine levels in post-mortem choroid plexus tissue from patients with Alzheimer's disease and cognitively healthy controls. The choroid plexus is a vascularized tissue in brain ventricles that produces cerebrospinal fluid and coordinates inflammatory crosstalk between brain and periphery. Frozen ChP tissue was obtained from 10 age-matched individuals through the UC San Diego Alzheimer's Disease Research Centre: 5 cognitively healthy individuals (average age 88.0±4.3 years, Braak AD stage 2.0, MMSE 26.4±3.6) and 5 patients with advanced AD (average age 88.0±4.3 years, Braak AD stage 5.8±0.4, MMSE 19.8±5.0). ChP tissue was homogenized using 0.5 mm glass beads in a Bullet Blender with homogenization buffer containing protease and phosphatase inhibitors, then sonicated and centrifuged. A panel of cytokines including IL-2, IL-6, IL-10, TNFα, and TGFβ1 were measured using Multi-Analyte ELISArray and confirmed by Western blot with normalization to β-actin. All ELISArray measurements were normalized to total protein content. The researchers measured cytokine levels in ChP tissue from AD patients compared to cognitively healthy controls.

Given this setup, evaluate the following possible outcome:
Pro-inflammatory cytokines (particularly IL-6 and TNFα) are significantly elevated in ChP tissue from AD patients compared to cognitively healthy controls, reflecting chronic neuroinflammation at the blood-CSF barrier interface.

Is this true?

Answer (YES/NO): NO